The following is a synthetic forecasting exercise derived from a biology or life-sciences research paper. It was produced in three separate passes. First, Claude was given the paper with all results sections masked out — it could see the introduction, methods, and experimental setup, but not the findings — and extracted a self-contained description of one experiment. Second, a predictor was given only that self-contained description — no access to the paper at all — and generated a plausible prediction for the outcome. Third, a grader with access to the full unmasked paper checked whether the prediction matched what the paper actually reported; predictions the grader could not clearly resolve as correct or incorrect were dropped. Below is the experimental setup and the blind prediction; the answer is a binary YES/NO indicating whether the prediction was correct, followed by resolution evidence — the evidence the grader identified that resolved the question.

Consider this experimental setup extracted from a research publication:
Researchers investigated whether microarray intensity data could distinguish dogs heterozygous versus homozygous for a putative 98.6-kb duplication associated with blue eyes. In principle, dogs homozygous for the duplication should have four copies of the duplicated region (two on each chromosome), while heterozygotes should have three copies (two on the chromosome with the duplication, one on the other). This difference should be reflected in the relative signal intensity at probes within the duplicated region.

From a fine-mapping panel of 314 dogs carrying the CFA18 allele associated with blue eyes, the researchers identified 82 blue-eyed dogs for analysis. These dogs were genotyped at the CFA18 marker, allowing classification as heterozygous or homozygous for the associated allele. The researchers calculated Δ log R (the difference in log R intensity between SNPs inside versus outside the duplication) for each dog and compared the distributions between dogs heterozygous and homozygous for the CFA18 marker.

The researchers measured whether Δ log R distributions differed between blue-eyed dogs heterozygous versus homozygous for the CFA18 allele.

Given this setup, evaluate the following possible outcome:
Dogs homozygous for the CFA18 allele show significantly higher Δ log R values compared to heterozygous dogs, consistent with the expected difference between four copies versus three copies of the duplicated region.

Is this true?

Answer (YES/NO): YES